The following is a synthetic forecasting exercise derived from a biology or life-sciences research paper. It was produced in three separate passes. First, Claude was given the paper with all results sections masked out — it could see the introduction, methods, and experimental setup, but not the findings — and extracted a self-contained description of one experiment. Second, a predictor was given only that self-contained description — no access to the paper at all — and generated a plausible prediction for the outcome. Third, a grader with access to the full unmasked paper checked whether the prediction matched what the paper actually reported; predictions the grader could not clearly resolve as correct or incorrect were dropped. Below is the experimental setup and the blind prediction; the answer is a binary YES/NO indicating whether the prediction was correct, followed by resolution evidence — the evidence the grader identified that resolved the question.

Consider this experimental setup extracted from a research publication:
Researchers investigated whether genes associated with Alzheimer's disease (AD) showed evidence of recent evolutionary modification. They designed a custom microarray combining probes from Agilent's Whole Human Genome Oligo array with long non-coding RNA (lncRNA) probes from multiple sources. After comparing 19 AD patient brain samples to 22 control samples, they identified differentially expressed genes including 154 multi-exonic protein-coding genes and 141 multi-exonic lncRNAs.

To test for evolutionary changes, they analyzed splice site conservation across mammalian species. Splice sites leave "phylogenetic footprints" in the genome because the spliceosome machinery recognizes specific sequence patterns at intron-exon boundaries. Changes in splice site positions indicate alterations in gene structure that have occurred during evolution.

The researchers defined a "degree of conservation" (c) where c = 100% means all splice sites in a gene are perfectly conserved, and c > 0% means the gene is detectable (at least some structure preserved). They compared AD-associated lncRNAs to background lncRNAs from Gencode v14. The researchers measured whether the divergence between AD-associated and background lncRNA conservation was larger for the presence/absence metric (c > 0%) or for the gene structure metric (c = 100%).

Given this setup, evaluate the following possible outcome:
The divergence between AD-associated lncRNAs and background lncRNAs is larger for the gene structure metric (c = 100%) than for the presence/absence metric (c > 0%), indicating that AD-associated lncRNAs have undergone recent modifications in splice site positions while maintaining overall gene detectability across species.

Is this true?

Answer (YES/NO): YES